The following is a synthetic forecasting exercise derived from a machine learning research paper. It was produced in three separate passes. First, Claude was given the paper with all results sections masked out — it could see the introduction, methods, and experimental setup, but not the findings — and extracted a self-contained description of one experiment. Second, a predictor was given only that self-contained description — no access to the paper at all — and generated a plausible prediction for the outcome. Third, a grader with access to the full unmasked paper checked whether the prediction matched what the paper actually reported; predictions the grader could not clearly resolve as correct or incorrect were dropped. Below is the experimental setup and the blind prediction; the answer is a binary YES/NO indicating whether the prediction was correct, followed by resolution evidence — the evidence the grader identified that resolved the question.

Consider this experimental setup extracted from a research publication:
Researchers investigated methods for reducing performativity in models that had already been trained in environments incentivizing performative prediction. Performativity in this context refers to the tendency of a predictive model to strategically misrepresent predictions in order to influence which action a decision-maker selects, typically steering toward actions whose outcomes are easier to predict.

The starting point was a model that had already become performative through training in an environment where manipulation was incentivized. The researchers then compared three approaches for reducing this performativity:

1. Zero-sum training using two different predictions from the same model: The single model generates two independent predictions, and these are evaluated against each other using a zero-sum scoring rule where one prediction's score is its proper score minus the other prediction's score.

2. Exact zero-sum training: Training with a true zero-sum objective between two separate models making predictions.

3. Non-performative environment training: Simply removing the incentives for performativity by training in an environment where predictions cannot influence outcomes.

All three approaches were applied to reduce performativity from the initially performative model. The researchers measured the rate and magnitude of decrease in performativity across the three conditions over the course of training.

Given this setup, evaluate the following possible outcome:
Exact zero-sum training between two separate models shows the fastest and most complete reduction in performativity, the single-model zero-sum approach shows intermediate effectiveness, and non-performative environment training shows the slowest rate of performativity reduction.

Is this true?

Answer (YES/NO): NO